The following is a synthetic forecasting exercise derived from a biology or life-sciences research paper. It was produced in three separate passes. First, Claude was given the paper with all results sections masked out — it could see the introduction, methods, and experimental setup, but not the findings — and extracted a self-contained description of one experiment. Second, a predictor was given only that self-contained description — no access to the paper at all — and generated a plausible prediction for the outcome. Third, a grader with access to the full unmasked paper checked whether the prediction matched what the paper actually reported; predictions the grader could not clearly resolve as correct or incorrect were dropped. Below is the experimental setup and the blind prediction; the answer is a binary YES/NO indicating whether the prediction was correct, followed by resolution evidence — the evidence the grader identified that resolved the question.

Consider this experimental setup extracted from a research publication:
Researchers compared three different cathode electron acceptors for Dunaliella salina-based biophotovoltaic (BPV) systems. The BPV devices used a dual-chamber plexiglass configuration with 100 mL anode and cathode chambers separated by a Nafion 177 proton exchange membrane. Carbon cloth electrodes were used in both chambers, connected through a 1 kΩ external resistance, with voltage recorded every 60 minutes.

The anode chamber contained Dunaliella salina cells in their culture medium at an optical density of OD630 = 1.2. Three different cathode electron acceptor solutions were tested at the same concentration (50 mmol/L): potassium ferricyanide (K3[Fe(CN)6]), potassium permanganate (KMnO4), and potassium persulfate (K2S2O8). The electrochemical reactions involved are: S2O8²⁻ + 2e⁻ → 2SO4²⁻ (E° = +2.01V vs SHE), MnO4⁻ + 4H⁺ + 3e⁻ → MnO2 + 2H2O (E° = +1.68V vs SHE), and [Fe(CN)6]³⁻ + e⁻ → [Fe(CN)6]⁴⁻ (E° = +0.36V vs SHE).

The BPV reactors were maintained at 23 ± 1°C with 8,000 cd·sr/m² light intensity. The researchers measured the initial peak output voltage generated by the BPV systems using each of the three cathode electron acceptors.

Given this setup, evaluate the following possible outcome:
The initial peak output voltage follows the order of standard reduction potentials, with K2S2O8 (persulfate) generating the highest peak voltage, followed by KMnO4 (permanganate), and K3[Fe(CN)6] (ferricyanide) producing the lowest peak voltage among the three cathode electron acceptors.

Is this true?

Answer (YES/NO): NO